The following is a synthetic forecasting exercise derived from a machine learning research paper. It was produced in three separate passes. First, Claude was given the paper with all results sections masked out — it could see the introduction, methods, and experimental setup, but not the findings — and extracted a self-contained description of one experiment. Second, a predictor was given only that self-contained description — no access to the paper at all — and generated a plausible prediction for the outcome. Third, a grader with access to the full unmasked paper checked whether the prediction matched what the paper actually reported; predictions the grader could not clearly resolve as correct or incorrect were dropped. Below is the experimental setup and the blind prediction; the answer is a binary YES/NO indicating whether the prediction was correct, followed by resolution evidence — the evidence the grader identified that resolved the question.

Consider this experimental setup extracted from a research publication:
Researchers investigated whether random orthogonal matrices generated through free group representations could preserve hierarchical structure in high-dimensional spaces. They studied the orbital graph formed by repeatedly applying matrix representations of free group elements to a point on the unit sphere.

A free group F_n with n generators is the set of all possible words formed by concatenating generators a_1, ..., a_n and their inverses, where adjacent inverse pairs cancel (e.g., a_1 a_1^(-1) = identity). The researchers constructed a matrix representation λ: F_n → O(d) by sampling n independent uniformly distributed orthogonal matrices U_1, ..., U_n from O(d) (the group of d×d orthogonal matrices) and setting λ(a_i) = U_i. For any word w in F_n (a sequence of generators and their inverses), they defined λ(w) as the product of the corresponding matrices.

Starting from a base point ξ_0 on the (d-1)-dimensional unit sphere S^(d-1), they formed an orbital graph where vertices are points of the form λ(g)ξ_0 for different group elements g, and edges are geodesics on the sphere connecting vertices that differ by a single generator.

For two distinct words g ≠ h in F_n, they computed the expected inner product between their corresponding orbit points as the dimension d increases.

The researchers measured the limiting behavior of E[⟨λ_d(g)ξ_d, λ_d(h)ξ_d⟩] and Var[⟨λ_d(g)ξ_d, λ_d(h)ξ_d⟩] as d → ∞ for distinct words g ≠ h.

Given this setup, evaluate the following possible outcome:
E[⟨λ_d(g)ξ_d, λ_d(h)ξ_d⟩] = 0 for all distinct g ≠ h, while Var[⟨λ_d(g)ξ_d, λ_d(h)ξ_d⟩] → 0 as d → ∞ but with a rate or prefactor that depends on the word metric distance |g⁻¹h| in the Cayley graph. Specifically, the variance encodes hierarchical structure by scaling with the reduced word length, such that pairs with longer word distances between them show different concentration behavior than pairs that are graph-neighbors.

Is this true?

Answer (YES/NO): NO